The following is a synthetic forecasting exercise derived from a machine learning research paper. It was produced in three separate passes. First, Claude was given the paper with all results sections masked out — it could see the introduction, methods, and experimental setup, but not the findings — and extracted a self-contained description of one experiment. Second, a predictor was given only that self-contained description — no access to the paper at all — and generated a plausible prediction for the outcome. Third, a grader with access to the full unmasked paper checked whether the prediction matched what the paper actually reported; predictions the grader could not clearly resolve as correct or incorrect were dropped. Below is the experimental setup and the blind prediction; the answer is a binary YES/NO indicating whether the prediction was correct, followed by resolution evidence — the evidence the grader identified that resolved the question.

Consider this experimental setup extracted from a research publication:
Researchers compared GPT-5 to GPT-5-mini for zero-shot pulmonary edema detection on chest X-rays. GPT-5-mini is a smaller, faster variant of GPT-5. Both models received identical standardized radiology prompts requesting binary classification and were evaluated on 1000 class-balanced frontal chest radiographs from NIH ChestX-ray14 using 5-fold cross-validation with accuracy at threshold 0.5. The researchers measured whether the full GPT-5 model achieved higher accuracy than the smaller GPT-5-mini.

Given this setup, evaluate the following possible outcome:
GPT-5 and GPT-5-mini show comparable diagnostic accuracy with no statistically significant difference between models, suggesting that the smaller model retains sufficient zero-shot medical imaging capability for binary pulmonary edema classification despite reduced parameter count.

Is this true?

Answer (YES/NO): YES